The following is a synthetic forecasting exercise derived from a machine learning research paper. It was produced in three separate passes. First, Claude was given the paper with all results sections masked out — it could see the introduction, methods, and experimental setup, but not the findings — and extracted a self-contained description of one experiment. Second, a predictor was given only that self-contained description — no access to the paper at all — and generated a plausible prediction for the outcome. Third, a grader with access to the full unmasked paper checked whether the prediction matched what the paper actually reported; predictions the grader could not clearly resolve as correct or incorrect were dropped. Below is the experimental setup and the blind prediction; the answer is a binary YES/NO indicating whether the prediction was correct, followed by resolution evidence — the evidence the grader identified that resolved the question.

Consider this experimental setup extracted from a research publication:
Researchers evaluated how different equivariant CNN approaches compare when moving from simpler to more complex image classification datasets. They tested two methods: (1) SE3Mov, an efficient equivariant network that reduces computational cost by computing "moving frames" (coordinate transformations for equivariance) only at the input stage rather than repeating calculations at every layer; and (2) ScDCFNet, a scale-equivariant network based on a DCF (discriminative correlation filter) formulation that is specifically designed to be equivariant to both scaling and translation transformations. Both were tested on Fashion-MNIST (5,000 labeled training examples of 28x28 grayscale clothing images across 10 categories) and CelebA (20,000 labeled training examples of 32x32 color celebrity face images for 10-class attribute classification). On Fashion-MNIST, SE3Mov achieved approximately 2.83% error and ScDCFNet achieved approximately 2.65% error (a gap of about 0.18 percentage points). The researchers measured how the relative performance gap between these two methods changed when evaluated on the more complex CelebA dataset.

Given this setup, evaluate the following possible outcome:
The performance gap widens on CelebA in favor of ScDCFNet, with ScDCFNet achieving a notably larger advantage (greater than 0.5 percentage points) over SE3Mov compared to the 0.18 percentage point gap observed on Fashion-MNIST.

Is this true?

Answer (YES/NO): NO